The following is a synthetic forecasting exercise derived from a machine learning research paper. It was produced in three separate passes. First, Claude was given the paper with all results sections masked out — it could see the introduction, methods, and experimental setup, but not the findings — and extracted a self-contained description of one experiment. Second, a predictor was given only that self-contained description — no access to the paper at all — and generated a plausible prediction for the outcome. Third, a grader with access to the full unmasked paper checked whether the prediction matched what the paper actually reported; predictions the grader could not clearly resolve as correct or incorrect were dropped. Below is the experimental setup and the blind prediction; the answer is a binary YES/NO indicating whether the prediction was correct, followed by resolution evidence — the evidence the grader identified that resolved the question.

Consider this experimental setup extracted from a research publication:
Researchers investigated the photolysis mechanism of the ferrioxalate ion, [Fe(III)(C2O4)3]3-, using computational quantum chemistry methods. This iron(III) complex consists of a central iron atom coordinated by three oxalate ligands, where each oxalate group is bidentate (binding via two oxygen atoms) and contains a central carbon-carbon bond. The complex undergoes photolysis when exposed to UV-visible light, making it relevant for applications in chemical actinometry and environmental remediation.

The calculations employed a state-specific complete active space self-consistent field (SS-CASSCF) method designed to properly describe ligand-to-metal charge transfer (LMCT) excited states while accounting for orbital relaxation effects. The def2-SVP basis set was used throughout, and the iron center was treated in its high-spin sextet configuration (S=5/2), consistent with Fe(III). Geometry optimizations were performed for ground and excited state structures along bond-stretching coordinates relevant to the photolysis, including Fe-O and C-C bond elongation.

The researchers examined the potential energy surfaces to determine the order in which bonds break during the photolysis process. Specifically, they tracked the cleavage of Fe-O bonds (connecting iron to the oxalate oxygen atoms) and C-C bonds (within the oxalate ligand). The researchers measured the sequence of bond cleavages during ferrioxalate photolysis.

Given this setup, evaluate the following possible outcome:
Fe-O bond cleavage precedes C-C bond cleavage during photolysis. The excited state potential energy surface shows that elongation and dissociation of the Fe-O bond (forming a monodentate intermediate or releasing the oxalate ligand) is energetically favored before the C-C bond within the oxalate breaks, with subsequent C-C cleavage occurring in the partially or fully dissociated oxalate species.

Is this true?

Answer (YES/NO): YES